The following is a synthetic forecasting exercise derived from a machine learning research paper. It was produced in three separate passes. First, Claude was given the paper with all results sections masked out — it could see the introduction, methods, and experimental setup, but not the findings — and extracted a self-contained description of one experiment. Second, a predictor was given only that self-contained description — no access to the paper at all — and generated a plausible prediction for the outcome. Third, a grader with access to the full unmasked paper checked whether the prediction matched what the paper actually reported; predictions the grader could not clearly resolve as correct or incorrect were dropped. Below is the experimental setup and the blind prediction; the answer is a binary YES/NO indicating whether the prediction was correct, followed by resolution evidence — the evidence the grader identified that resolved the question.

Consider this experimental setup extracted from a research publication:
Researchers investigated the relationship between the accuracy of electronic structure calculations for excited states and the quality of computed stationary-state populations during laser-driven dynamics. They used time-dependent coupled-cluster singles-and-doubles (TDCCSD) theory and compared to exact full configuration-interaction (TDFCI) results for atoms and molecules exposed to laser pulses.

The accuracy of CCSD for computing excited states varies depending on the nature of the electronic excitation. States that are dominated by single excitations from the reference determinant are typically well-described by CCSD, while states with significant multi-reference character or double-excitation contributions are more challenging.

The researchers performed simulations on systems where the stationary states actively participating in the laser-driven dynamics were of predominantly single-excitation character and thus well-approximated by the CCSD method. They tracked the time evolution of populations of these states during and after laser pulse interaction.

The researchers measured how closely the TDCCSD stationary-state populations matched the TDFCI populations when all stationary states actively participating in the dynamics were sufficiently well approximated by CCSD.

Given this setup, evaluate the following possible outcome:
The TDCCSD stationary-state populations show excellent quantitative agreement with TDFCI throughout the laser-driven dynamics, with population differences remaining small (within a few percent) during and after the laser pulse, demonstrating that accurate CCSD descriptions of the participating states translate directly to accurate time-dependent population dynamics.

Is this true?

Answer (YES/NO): YES